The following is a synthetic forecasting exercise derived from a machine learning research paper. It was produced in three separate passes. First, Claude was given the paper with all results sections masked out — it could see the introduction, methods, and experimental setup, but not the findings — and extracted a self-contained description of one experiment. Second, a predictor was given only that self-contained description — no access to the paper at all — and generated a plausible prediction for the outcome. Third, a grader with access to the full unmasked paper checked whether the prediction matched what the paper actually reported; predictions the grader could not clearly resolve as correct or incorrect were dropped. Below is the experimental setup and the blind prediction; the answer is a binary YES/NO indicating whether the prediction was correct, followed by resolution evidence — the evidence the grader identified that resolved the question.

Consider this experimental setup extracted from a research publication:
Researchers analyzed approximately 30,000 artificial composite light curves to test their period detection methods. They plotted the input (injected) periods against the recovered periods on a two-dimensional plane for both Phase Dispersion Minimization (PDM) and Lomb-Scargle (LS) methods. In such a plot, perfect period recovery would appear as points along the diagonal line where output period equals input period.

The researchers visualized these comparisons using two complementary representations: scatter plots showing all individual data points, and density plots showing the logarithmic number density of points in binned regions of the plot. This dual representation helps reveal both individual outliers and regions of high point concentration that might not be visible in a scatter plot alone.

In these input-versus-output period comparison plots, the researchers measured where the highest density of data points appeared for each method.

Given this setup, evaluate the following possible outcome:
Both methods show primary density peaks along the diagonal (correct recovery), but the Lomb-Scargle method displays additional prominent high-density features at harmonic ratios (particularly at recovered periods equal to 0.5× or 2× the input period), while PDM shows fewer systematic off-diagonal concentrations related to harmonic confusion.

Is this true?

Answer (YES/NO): NO